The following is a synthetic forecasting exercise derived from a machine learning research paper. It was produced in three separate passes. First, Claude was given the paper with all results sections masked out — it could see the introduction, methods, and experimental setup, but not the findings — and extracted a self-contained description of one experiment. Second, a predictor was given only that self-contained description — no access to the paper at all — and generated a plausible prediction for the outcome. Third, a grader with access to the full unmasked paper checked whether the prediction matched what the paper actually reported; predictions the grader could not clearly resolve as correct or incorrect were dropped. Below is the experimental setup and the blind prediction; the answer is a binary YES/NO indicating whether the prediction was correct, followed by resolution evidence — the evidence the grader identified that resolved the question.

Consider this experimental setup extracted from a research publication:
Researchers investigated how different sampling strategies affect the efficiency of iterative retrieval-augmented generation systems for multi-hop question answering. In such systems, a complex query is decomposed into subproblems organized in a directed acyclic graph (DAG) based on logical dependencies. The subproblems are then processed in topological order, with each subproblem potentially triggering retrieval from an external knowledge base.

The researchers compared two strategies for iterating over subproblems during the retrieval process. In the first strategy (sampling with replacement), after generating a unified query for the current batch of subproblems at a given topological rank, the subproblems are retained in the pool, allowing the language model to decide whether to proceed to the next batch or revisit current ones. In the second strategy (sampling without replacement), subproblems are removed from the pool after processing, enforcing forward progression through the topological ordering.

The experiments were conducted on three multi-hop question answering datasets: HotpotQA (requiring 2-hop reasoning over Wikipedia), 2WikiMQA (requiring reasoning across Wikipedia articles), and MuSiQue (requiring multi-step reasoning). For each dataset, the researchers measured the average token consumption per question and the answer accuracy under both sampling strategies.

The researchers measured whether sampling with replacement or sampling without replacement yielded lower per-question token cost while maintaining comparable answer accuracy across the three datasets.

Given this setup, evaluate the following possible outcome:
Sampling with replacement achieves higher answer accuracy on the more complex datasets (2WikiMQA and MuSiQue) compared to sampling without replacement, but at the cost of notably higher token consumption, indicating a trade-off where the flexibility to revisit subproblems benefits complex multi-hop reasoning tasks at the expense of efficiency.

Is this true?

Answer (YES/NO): NO